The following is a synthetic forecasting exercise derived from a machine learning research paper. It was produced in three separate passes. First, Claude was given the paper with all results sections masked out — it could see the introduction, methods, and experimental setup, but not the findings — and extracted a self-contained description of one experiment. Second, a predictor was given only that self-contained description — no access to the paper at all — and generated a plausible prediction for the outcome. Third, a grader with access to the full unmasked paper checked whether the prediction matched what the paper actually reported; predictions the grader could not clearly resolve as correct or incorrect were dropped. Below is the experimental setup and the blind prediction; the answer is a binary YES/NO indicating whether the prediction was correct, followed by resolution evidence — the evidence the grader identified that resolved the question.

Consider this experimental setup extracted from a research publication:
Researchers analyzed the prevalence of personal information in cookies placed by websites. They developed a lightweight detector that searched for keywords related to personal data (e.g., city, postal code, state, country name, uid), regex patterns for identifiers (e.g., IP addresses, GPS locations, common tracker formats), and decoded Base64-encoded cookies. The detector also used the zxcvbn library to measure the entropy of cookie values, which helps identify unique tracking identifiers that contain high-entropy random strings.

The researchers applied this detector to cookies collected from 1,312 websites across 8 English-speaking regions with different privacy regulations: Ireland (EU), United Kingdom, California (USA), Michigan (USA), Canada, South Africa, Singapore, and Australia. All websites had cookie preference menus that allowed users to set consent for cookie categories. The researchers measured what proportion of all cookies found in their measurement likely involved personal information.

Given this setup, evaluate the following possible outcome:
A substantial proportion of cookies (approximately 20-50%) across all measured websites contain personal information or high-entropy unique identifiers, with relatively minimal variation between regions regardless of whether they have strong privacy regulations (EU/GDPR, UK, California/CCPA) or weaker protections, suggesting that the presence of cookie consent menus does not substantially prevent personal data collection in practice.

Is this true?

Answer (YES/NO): NO